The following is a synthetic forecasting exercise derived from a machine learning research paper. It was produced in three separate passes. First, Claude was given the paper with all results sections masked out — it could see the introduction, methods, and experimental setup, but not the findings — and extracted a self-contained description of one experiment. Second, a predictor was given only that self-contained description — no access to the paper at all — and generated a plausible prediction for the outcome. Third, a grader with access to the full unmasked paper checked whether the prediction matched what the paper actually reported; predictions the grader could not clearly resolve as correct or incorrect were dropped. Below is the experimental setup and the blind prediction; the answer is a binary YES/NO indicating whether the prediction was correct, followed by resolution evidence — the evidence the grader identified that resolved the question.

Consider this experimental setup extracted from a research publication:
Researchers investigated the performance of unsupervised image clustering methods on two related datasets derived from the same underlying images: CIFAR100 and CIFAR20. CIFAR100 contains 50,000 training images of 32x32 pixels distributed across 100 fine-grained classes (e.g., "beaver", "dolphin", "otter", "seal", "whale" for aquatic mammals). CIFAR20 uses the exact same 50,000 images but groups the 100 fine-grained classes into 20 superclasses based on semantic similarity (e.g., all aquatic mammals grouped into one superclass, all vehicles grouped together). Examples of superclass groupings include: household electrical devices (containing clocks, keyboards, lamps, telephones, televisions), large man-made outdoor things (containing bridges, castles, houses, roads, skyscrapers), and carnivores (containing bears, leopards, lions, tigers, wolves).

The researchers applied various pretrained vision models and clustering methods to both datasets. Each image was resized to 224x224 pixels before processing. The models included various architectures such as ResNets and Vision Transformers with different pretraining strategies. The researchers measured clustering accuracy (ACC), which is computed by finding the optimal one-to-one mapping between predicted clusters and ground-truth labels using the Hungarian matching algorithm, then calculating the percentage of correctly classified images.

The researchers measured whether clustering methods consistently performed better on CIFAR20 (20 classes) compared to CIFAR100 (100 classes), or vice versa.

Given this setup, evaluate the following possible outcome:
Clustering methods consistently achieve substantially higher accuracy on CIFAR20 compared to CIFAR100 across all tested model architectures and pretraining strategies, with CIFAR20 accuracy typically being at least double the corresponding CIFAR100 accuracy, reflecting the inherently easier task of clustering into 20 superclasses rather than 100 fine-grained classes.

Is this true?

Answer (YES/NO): NO